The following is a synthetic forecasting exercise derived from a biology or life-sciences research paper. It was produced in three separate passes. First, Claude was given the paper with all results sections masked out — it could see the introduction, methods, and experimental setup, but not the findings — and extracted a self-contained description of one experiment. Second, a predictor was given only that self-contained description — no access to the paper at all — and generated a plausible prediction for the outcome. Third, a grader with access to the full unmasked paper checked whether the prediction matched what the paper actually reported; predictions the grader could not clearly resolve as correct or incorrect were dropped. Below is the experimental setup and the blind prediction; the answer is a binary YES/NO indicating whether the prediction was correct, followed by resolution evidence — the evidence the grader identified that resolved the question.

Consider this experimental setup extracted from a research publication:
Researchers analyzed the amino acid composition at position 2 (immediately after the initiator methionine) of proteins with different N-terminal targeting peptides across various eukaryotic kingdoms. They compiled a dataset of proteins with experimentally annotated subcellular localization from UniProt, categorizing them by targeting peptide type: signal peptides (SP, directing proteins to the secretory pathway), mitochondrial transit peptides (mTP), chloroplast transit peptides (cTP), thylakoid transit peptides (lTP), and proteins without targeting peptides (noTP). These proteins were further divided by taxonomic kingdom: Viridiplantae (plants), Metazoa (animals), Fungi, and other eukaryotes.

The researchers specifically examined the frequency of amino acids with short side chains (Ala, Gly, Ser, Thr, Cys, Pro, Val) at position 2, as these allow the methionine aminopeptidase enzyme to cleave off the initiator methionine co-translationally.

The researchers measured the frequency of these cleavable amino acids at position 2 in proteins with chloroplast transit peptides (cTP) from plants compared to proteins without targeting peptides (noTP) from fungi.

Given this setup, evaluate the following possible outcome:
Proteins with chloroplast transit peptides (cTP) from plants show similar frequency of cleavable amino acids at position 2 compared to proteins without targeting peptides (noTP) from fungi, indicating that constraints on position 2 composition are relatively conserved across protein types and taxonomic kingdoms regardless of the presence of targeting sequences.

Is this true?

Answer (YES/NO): NO